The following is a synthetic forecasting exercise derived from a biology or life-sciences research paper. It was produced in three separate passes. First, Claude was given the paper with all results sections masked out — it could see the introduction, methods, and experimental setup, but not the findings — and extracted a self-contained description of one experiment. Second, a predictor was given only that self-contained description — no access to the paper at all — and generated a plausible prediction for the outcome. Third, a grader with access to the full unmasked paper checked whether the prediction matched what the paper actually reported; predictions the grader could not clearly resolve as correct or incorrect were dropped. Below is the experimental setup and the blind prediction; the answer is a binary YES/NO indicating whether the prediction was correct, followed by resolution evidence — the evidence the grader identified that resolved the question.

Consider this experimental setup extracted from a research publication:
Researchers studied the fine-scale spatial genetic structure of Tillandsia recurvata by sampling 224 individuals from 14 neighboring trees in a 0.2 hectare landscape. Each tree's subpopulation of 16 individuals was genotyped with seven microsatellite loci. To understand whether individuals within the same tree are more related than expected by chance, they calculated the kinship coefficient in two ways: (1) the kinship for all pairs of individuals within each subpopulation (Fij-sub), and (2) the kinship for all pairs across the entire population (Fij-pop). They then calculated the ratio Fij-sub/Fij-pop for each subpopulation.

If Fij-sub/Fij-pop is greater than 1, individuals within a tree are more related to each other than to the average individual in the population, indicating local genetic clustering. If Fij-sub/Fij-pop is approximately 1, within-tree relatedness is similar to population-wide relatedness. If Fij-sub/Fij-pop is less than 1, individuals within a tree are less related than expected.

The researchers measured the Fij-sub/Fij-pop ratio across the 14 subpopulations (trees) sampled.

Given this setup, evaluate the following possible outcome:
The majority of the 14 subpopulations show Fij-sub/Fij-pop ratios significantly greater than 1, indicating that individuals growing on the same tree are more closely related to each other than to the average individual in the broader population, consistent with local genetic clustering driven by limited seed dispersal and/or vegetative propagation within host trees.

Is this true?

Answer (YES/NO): YES